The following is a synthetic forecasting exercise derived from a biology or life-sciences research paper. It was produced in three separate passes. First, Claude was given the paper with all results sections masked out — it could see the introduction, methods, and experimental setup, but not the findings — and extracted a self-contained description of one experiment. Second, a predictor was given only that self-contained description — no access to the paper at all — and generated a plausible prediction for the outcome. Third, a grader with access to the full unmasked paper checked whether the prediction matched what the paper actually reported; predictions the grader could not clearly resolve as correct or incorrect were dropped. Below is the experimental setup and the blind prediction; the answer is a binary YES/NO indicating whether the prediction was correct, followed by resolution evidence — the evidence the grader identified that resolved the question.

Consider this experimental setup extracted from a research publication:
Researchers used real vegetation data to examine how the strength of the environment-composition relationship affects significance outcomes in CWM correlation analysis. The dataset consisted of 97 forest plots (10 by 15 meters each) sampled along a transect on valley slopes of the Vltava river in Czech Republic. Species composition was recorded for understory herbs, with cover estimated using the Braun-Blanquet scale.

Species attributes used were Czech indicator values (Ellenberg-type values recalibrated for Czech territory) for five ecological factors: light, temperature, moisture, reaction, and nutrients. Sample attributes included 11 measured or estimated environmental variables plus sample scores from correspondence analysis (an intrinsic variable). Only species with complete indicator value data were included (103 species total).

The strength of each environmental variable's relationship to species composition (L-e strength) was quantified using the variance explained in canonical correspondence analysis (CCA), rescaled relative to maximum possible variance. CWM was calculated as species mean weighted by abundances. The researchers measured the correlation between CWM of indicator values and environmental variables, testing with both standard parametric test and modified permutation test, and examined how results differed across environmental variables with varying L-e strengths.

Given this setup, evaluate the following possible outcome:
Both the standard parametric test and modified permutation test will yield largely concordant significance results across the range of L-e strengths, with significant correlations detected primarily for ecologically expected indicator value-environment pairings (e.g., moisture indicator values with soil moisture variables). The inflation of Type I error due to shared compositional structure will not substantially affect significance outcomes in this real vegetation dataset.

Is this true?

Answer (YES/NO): NO